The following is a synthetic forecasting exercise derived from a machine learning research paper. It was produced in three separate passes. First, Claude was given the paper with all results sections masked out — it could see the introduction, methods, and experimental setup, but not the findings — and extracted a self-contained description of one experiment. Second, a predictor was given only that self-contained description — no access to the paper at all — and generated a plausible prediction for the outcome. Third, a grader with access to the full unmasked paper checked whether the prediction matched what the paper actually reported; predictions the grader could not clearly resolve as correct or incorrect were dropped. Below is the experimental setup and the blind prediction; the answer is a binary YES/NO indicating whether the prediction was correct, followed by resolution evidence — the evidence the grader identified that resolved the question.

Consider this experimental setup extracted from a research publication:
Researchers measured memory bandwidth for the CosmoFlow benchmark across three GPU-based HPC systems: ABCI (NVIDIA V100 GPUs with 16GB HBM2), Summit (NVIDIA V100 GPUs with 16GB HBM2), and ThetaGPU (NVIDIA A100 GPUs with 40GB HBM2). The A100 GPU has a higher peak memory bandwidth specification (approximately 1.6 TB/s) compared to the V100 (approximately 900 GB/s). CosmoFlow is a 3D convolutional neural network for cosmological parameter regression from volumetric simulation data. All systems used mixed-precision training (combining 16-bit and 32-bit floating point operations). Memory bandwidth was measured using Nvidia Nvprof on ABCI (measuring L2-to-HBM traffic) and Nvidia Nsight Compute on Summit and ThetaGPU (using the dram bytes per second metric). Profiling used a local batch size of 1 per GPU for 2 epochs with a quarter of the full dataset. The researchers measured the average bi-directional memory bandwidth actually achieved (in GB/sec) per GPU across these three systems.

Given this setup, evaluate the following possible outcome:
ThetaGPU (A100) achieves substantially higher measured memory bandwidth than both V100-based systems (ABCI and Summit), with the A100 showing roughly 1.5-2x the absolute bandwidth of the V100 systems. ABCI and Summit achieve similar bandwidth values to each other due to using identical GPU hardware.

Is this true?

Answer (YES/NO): NO